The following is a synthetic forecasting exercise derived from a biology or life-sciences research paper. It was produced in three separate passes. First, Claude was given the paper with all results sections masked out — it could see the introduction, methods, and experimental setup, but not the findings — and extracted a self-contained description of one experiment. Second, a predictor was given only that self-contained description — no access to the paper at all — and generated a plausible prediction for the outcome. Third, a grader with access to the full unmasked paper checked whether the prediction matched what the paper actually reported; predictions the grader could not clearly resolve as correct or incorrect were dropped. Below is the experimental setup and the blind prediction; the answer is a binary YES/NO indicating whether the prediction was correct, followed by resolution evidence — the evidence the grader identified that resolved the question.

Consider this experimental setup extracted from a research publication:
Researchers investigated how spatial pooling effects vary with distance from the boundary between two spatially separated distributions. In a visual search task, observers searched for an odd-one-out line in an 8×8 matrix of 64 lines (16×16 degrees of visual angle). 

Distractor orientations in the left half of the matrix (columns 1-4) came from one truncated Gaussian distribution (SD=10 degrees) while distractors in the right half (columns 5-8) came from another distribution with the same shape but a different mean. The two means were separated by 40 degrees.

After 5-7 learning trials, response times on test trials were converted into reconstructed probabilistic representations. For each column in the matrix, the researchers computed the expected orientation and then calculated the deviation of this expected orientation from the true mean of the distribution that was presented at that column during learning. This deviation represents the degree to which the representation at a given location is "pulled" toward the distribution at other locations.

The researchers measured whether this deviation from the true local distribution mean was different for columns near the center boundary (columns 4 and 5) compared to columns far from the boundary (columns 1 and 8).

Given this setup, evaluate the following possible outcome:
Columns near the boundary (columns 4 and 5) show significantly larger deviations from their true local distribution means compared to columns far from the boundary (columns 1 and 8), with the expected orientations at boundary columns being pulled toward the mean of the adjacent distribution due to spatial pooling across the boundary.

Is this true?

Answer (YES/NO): YES